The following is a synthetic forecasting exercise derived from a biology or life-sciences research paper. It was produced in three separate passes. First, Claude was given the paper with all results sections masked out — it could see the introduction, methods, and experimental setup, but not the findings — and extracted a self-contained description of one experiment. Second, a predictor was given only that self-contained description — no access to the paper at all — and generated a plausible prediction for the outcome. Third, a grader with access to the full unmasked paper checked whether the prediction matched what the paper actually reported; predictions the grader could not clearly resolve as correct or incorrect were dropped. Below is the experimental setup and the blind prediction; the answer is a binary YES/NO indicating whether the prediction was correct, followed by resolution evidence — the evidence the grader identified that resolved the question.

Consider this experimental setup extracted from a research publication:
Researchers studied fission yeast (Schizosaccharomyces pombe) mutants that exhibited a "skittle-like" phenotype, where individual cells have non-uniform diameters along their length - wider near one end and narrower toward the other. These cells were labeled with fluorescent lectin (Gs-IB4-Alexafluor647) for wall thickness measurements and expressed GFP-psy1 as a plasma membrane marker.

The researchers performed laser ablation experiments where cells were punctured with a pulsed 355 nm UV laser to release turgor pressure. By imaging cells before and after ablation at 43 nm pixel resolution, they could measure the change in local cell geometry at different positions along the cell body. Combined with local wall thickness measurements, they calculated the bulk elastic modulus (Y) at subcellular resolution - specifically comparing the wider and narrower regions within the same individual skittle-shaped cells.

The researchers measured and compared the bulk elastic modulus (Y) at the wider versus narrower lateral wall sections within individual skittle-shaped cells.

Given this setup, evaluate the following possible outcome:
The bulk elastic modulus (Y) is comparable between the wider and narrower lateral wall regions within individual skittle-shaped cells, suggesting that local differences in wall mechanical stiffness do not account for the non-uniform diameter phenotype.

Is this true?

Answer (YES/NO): NO